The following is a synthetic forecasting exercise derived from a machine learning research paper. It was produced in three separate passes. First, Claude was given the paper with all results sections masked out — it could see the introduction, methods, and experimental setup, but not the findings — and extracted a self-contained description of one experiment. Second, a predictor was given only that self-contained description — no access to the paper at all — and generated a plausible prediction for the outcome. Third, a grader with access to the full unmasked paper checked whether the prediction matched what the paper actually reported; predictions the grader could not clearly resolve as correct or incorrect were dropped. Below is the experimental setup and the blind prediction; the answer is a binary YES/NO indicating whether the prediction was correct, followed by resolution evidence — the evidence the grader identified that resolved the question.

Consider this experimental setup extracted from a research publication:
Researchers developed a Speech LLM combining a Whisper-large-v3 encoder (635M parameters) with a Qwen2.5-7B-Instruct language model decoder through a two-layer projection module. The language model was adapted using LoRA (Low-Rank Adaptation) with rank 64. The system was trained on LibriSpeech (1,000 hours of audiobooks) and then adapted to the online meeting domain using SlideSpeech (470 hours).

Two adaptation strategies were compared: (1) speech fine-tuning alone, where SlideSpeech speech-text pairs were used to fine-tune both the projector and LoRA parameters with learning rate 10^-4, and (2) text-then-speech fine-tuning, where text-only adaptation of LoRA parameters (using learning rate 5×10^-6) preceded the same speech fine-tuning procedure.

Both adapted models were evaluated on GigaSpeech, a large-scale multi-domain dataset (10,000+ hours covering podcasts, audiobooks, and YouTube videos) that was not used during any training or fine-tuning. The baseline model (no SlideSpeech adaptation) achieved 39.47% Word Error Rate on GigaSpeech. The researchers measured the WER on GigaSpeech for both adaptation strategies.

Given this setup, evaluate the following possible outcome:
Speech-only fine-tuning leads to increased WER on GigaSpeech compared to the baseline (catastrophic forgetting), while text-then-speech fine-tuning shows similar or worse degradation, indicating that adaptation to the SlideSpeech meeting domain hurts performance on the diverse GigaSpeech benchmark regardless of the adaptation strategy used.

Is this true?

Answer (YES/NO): NO